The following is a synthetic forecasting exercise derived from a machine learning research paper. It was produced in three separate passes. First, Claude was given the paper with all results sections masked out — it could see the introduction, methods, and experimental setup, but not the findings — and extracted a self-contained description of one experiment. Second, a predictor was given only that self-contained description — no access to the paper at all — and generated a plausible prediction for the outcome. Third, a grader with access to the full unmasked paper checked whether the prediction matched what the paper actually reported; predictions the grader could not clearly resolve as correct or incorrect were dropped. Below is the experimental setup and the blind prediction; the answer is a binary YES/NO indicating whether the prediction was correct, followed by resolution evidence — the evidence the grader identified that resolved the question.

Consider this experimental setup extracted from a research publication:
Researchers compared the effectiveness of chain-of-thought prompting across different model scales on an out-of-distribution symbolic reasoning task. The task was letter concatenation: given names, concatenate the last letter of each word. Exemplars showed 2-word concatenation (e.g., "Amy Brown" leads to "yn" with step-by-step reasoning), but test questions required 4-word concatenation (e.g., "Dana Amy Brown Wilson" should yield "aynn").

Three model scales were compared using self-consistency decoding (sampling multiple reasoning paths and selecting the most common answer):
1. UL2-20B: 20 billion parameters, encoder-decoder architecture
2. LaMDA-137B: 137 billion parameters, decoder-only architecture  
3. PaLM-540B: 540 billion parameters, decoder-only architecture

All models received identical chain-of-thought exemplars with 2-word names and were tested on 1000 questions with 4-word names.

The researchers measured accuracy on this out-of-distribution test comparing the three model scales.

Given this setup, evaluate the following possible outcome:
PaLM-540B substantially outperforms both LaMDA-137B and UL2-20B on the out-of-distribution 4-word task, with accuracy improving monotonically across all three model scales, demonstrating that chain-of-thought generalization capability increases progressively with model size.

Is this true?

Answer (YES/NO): YES